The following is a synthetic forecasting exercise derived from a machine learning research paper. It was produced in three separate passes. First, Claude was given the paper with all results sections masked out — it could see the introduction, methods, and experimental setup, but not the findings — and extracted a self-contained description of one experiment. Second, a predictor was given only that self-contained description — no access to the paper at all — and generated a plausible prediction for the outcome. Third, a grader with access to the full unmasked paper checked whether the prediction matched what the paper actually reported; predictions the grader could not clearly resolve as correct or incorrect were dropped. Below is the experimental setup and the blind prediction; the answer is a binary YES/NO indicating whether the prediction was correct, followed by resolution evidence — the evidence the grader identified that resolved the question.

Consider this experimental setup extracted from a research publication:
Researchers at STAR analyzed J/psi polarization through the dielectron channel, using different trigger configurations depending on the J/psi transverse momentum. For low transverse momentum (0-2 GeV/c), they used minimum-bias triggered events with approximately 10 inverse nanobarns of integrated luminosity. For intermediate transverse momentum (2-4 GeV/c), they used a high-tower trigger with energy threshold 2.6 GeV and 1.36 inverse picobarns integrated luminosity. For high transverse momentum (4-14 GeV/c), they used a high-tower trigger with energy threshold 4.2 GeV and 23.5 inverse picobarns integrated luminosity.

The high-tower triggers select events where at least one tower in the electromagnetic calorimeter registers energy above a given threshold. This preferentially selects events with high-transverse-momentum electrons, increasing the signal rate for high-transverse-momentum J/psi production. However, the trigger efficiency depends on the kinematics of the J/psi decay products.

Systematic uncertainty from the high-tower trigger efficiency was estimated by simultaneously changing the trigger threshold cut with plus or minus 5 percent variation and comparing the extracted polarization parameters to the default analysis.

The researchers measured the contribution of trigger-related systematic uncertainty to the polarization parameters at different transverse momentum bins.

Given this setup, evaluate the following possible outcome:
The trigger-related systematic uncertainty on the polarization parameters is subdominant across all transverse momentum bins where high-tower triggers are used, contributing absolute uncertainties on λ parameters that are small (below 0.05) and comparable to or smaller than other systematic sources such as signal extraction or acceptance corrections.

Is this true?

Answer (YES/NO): NO